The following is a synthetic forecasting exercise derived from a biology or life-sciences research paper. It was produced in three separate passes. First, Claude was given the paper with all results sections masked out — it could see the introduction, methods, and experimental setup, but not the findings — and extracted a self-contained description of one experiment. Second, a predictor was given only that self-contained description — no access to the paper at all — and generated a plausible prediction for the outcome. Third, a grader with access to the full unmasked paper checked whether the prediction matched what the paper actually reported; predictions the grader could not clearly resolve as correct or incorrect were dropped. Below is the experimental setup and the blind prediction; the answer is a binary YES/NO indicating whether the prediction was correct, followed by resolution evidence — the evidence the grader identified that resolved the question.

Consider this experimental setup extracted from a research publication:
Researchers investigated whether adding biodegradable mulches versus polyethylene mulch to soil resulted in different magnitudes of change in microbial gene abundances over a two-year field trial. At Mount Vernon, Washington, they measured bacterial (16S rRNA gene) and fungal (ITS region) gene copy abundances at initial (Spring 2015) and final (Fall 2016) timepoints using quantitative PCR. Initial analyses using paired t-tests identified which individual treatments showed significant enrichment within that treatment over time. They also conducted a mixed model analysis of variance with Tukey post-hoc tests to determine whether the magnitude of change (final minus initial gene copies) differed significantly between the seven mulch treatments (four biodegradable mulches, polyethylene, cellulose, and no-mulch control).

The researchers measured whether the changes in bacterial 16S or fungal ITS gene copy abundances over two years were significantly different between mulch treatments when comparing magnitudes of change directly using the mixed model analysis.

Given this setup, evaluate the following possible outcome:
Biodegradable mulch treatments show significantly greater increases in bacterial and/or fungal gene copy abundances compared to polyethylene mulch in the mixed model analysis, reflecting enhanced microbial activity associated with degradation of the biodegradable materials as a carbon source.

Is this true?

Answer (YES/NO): NO